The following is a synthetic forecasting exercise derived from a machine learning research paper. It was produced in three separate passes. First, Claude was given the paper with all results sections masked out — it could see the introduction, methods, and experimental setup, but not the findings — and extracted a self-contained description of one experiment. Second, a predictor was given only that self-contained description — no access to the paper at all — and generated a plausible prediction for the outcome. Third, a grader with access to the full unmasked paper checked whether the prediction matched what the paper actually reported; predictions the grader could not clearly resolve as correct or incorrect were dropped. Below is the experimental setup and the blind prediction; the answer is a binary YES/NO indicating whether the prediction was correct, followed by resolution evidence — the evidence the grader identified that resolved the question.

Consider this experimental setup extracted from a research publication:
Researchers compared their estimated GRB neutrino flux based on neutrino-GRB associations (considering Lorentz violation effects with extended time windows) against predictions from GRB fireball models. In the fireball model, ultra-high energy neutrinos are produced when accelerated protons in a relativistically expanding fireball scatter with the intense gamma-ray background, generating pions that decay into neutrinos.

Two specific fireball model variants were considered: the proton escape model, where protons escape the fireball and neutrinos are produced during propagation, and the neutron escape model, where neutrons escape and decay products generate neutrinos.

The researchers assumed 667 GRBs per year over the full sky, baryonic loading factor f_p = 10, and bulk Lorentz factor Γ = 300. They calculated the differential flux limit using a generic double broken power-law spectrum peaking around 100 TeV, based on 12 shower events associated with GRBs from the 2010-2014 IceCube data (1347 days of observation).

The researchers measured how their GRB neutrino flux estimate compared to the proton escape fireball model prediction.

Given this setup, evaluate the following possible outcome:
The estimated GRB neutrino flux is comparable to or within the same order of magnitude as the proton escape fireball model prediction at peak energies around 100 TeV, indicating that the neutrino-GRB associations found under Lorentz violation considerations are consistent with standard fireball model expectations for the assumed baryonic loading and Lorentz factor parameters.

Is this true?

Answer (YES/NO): YES